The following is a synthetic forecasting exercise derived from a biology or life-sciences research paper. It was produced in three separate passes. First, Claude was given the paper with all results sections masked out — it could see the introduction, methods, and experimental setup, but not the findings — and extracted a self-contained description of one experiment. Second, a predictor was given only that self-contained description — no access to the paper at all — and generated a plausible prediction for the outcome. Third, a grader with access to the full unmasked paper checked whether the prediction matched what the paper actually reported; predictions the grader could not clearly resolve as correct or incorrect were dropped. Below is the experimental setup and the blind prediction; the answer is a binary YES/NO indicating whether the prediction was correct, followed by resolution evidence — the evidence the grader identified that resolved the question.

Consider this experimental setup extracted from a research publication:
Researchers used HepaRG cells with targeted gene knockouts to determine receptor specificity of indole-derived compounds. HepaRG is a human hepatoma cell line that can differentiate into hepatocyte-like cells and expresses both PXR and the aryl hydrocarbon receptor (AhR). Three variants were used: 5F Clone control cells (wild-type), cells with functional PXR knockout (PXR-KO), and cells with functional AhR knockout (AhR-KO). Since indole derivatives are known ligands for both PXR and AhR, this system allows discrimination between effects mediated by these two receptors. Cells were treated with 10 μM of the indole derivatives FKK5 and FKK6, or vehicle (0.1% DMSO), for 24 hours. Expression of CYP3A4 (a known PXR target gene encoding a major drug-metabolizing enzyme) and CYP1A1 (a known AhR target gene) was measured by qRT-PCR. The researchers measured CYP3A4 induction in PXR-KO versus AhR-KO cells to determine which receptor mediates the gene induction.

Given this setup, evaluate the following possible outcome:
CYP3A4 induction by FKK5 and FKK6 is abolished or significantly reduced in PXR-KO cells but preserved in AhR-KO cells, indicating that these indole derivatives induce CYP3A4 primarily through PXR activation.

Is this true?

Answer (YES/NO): YES